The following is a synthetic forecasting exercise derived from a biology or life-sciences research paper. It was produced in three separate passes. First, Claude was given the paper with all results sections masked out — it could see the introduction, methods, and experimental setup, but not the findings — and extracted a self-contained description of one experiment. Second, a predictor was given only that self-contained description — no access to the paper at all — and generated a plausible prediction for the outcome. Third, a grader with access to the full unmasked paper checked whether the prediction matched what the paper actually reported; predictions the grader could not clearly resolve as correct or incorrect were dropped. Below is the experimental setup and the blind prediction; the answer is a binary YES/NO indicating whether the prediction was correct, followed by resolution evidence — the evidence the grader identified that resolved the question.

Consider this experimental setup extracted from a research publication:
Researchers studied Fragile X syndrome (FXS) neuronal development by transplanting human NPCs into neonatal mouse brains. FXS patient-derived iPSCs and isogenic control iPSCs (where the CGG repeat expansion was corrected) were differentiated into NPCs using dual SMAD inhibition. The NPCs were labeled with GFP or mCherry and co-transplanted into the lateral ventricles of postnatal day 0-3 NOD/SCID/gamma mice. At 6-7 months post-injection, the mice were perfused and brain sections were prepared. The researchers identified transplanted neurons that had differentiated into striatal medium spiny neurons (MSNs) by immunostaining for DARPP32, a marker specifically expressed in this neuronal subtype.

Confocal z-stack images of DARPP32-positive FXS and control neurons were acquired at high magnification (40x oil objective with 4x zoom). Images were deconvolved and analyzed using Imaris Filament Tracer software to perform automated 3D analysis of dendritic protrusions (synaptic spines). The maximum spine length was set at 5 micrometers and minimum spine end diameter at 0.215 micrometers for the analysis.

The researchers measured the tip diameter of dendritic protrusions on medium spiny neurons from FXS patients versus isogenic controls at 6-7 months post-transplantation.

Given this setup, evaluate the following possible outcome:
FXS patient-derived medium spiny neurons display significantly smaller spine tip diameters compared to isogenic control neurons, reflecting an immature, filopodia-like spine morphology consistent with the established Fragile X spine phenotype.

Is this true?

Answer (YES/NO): NO